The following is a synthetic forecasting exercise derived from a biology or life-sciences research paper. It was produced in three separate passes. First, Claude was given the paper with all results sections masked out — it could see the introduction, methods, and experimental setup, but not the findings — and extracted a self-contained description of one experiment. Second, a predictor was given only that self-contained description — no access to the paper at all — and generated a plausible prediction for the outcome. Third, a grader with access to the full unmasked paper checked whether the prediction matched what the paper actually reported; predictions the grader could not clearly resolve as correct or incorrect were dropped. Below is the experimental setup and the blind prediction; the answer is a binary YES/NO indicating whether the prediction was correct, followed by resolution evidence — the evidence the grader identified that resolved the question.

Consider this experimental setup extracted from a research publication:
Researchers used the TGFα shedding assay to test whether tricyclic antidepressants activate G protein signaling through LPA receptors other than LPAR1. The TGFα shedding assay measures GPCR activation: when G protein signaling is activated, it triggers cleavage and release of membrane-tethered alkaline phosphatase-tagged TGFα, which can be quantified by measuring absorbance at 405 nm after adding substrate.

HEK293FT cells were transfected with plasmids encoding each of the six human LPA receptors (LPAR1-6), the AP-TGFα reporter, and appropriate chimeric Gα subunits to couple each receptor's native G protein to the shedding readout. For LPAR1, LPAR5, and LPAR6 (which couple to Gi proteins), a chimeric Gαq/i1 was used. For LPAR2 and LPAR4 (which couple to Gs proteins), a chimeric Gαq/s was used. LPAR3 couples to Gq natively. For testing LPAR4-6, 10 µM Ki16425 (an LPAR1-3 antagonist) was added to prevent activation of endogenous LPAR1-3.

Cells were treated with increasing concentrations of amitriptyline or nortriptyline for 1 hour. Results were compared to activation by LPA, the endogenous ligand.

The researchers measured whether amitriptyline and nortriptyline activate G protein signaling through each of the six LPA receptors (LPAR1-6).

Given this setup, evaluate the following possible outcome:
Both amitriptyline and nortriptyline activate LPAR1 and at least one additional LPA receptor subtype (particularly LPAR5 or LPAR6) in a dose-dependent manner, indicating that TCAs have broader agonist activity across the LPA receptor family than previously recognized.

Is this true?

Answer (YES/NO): NO